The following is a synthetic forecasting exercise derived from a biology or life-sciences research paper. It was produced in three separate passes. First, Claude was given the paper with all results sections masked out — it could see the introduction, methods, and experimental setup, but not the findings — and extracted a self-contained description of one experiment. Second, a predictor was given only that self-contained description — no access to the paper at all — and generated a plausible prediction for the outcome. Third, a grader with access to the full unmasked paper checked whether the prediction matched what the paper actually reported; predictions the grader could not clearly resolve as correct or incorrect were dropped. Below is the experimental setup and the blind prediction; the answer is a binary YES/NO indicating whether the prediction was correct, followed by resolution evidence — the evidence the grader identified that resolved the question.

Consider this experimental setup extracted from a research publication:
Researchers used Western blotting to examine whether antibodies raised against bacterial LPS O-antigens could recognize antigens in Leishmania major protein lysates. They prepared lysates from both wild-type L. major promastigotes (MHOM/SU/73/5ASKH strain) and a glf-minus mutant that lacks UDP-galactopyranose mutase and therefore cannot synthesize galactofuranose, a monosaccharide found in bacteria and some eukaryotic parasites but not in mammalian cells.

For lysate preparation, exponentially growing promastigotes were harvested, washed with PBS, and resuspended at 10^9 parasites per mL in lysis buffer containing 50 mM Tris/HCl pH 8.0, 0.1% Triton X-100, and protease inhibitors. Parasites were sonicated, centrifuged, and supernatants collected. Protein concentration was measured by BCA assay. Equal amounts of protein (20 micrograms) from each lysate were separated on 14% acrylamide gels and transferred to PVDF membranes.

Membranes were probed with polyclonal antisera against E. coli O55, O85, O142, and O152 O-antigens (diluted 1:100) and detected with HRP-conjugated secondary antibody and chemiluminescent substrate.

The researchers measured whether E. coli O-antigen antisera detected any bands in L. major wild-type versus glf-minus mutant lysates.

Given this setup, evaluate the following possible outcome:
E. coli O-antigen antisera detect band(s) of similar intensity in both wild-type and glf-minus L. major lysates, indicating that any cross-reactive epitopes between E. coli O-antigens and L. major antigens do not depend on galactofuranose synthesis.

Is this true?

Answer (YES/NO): YES